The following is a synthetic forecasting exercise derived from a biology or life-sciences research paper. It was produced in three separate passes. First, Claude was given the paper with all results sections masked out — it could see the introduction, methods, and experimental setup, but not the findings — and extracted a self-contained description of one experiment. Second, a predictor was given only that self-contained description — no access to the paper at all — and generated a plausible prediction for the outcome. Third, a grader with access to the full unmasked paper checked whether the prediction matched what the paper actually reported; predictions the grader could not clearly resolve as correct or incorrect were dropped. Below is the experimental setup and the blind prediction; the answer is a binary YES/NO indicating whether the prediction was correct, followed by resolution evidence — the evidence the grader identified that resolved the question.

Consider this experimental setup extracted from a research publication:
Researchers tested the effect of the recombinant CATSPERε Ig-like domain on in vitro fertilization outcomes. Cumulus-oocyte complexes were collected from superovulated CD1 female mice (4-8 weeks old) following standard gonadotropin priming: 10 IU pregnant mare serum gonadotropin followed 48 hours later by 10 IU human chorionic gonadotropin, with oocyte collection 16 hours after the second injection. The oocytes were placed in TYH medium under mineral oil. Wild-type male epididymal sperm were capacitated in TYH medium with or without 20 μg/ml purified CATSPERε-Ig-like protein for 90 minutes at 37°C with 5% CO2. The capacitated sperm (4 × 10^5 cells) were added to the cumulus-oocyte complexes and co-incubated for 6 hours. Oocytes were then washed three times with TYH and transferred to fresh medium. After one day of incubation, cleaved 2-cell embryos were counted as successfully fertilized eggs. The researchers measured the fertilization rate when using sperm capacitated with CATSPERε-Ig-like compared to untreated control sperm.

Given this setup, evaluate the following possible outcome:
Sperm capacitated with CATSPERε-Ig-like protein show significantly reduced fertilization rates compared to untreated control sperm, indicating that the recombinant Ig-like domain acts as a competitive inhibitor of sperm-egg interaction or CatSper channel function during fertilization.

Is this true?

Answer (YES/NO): YES